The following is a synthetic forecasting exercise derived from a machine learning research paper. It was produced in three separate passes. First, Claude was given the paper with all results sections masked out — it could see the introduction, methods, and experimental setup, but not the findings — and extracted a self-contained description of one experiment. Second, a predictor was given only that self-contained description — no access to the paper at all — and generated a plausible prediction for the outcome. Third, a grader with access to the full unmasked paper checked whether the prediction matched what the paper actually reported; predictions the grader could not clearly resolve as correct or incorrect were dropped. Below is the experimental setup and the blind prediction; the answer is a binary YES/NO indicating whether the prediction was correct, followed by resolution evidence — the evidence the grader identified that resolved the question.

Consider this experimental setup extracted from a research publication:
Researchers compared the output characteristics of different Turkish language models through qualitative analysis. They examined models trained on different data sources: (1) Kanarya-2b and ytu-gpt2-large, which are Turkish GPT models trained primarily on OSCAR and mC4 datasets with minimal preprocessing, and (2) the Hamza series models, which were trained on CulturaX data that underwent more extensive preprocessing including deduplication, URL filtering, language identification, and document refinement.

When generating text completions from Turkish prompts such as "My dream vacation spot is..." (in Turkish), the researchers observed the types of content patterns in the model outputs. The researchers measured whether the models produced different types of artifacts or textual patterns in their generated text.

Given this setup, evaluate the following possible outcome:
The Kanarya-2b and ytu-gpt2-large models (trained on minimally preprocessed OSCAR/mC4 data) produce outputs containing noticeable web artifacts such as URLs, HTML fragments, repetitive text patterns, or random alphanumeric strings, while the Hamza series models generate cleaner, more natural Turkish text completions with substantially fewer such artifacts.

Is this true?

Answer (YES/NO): YES